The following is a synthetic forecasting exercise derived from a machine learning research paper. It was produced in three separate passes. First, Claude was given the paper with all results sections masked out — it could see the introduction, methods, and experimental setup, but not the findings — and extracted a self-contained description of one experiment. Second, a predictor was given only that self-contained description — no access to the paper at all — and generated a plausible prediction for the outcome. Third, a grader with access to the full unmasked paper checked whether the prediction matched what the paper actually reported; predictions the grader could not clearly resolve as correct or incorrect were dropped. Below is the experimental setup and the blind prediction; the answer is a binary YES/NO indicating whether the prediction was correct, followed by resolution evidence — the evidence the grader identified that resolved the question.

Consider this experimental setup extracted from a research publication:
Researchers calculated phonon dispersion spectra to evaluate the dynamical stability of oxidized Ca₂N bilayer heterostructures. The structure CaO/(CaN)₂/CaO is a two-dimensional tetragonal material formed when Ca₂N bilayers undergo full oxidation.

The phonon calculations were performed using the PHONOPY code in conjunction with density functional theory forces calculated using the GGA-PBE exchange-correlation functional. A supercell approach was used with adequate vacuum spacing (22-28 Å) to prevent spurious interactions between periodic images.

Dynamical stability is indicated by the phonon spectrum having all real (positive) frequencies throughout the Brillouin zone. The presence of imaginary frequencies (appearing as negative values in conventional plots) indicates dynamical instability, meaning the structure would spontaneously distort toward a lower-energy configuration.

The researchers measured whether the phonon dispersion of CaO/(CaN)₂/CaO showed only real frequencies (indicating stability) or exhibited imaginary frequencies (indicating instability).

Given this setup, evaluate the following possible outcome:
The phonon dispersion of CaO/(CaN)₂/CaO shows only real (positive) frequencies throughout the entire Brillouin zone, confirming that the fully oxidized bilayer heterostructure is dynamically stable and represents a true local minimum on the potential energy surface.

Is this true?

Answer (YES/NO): YES